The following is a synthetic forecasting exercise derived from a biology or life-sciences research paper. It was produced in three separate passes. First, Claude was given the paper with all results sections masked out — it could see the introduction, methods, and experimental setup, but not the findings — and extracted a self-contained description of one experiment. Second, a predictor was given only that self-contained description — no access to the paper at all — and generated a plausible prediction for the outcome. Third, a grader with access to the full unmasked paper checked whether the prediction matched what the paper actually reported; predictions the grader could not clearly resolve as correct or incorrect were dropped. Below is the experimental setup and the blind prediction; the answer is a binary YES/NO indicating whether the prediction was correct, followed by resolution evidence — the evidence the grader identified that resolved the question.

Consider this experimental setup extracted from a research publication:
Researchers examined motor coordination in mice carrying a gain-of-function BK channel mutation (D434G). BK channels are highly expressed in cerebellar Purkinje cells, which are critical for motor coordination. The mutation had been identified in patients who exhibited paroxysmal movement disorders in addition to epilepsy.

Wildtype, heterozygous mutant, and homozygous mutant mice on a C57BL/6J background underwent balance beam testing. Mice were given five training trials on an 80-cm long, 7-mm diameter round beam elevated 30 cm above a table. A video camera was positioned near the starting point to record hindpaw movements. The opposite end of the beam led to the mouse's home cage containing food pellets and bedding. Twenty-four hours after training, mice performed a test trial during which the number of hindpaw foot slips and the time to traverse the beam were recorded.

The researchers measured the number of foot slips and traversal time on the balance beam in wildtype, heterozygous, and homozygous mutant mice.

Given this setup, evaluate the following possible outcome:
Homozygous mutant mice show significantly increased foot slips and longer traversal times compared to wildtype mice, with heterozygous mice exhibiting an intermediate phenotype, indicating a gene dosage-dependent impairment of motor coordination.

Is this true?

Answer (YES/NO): NO